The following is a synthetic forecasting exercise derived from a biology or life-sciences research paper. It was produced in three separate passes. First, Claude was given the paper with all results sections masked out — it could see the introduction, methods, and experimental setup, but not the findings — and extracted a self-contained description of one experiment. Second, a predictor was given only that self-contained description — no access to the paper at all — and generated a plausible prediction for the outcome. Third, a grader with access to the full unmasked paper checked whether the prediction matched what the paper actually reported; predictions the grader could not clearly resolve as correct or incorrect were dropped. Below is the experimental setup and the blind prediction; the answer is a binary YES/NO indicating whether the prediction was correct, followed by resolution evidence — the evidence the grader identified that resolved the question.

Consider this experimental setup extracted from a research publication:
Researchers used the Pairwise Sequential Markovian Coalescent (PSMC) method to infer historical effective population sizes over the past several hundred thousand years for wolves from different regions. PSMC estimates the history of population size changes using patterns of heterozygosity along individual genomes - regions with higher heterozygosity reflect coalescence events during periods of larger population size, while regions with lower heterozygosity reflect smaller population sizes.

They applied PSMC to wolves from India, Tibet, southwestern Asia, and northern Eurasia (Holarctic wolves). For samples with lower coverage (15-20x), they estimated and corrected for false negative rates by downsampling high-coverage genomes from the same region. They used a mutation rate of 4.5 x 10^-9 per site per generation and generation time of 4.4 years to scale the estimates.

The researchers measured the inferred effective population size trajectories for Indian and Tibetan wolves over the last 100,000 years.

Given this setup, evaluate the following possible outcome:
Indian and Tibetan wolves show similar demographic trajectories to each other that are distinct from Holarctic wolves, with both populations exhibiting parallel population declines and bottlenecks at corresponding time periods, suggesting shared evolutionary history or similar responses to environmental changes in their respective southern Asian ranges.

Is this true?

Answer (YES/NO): NO